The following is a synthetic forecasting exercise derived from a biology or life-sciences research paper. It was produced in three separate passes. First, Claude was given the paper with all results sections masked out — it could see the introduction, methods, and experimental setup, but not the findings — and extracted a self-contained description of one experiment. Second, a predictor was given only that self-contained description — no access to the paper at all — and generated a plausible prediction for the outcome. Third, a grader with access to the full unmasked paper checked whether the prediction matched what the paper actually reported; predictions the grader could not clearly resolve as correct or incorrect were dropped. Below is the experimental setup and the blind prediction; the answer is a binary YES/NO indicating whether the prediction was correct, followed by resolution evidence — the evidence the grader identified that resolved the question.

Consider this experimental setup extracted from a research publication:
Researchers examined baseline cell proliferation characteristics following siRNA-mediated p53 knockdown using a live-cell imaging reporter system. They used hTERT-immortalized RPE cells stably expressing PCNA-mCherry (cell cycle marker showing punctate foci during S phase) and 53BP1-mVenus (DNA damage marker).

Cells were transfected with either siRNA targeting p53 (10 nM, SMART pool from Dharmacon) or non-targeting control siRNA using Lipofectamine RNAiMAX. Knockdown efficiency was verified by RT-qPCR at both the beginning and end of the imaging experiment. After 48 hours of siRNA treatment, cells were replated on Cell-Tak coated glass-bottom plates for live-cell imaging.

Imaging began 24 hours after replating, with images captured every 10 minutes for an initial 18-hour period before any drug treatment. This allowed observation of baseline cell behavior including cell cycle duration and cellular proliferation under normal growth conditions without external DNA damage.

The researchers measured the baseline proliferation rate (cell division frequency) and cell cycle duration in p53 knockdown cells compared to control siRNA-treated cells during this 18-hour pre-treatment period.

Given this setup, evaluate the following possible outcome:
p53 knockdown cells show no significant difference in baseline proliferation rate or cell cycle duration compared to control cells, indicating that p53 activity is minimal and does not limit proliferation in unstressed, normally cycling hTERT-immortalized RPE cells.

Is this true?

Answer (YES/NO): YES